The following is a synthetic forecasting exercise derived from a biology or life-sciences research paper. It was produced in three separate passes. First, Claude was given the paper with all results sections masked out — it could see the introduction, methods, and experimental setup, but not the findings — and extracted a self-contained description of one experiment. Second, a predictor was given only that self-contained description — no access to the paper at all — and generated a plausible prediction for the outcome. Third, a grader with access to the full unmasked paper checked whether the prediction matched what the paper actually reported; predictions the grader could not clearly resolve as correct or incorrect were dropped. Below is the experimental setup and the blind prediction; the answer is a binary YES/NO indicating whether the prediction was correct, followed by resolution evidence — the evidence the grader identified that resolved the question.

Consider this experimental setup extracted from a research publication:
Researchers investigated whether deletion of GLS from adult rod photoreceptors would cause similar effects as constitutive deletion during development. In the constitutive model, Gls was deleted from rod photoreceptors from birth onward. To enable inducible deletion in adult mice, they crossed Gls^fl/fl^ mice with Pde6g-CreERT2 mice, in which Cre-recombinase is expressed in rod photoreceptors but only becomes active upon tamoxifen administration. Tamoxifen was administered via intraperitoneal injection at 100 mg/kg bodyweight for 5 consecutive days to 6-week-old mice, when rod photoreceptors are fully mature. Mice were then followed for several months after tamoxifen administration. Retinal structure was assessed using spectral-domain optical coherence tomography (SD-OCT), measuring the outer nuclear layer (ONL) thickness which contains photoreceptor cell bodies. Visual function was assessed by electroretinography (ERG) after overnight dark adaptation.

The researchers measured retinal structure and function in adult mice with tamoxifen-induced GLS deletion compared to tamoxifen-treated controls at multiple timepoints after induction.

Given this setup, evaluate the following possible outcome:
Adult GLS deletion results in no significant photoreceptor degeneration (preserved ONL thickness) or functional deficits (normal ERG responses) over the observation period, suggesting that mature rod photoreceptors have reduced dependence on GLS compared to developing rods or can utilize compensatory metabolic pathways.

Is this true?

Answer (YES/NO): NO